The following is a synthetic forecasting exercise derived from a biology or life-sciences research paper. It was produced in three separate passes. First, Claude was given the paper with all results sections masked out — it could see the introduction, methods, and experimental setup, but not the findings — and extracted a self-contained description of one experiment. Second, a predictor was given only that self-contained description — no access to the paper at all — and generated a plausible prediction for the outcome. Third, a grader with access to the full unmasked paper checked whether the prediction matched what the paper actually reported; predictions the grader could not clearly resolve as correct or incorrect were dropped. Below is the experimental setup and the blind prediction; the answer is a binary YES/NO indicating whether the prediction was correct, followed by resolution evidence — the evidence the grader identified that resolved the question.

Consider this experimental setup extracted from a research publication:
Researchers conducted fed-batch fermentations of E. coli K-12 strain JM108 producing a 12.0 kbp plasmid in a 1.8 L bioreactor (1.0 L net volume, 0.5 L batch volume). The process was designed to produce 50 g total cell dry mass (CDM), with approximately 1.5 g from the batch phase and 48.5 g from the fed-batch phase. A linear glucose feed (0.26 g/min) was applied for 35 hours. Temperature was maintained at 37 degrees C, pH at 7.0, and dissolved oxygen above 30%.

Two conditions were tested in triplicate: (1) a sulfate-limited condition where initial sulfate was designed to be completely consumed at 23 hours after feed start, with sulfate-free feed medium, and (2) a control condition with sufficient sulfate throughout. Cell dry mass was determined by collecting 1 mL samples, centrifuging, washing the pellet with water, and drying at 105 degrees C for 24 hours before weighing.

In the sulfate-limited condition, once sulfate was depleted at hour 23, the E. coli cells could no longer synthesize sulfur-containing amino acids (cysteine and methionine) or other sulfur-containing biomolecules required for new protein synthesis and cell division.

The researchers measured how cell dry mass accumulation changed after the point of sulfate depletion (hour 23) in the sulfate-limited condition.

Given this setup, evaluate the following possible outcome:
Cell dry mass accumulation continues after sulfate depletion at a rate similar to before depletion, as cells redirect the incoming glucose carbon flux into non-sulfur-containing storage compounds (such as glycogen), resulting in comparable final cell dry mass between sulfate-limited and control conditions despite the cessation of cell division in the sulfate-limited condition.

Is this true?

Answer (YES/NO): NO